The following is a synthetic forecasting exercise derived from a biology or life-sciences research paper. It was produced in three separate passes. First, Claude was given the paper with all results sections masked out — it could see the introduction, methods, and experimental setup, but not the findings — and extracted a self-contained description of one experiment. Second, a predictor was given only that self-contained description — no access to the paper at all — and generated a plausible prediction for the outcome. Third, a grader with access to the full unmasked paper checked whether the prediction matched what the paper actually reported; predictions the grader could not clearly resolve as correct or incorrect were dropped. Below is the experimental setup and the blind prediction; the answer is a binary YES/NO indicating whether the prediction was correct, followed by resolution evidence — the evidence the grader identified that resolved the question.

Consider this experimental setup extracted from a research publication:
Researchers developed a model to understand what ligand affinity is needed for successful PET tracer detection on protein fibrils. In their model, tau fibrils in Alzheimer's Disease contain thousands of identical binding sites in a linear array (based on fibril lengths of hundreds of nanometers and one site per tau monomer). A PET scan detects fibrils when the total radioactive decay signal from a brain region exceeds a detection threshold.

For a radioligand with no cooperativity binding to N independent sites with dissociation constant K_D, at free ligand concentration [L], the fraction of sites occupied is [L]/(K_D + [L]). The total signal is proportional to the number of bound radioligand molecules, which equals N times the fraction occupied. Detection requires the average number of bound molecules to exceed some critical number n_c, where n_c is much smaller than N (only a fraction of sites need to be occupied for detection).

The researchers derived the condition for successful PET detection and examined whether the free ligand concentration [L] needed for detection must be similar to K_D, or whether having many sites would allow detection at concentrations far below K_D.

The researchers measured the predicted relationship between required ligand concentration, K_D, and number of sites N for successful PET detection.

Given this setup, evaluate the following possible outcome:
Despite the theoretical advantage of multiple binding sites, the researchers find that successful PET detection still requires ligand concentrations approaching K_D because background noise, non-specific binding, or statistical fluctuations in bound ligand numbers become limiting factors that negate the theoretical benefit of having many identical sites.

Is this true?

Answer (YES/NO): NO